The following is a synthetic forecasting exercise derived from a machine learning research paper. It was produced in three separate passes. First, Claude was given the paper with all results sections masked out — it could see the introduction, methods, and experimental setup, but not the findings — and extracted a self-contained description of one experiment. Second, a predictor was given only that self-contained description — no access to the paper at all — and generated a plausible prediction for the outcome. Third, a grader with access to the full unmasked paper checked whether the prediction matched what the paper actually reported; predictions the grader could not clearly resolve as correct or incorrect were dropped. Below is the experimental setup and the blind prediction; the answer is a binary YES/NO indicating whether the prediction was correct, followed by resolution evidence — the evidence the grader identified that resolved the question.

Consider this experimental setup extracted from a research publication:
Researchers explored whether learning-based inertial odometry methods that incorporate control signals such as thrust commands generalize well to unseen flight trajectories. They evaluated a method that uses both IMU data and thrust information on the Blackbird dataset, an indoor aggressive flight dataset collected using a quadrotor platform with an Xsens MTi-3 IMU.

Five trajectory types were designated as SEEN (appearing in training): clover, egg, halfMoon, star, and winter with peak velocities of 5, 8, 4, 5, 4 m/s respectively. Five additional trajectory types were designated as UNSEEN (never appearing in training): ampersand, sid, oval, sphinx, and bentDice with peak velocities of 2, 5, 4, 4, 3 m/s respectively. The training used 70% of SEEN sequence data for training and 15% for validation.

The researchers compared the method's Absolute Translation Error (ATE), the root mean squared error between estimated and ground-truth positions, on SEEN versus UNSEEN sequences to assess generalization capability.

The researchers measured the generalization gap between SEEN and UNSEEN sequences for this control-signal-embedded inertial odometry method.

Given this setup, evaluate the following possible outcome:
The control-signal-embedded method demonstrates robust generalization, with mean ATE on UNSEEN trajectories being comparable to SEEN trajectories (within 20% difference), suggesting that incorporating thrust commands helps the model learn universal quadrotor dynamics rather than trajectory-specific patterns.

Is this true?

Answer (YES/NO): NO